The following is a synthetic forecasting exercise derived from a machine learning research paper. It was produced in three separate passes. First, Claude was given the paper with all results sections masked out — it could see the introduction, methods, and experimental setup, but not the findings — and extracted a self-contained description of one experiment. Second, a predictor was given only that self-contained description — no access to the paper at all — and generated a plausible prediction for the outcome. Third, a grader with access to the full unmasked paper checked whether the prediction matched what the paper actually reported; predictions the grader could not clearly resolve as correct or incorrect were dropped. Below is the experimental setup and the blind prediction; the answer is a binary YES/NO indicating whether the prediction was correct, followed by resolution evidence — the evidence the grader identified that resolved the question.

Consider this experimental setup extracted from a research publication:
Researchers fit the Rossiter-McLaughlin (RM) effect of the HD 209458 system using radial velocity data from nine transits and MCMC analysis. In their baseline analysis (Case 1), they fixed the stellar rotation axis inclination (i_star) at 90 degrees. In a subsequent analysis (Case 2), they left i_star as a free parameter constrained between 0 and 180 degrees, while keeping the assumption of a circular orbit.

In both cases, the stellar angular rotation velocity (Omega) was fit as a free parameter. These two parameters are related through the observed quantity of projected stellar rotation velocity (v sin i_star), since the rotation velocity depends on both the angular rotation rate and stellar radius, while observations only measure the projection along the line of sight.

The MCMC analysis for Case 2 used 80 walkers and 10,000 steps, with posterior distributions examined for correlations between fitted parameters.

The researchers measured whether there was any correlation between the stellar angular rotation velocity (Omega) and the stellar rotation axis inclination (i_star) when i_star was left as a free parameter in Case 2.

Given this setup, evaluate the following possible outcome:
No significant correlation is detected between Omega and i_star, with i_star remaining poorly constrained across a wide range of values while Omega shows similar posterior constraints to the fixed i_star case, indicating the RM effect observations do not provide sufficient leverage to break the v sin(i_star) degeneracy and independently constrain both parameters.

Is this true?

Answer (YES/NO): NO